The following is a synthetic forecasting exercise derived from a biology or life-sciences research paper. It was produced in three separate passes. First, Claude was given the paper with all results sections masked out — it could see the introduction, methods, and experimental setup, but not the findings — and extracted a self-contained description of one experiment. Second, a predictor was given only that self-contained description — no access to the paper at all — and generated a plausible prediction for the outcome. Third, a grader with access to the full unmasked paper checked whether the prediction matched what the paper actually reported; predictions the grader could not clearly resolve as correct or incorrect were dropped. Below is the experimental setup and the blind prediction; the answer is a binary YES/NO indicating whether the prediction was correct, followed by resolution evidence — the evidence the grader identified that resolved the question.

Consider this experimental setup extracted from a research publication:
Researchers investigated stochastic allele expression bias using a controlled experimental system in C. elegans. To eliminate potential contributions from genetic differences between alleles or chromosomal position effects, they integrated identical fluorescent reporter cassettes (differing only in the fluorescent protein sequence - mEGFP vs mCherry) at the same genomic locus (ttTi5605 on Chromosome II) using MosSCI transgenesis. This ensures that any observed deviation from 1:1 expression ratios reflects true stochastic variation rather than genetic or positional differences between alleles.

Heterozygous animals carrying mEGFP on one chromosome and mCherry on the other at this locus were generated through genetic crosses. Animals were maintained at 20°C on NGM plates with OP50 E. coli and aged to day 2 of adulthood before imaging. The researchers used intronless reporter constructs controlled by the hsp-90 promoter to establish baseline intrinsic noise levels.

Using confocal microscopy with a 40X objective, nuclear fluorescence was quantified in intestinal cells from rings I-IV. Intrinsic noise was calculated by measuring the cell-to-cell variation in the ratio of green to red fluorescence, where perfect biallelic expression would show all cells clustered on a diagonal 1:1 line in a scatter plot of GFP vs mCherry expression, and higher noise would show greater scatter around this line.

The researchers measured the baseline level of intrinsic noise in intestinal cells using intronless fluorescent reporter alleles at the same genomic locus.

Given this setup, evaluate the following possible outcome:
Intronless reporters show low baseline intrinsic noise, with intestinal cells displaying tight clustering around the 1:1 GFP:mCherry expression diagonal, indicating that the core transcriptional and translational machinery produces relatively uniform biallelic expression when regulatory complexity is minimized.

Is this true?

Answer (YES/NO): NO